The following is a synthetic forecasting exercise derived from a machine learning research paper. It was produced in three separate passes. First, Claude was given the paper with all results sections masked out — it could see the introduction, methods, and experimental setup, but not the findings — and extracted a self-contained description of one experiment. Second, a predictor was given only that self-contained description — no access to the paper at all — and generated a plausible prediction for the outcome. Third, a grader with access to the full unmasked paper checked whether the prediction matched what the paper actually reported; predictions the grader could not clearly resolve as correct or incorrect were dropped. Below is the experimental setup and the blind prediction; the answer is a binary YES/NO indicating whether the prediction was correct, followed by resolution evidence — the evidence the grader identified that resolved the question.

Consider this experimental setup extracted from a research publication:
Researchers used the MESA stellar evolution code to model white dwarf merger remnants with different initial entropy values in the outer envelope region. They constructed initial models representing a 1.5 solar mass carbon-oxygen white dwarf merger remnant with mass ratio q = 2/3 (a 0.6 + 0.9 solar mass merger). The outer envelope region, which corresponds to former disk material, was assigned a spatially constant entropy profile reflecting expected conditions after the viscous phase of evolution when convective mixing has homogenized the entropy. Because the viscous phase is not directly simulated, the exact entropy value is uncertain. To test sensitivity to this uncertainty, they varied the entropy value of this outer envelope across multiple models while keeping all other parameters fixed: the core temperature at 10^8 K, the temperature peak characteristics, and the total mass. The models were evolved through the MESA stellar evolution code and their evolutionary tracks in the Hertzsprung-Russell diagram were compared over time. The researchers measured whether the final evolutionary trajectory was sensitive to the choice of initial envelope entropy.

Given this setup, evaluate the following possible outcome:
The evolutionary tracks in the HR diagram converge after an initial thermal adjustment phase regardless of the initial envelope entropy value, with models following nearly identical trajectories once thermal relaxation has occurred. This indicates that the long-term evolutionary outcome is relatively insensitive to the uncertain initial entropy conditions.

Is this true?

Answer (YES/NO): YES